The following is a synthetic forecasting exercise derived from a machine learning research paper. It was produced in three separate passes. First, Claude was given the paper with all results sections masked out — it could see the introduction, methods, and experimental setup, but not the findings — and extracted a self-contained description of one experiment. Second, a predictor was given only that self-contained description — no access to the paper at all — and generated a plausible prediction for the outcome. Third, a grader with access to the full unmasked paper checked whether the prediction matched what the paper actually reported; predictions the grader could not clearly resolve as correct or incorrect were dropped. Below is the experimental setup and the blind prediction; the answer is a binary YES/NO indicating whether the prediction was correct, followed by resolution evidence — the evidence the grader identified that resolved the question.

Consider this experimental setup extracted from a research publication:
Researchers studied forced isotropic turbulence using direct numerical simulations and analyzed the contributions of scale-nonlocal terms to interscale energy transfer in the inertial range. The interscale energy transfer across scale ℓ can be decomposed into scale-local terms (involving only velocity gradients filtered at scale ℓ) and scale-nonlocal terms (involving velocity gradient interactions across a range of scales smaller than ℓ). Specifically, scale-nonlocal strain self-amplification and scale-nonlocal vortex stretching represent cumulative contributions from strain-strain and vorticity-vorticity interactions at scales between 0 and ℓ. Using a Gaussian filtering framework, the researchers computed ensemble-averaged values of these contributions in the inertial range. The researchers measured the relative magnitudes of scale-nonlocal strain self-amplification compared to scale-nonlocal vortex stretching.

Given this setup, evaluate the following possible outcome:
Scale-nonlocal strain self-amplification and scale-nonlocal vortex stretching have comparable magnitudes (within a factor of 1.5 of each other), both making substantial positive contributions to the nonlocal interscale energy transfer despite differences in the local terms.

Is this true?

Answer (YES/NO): YES